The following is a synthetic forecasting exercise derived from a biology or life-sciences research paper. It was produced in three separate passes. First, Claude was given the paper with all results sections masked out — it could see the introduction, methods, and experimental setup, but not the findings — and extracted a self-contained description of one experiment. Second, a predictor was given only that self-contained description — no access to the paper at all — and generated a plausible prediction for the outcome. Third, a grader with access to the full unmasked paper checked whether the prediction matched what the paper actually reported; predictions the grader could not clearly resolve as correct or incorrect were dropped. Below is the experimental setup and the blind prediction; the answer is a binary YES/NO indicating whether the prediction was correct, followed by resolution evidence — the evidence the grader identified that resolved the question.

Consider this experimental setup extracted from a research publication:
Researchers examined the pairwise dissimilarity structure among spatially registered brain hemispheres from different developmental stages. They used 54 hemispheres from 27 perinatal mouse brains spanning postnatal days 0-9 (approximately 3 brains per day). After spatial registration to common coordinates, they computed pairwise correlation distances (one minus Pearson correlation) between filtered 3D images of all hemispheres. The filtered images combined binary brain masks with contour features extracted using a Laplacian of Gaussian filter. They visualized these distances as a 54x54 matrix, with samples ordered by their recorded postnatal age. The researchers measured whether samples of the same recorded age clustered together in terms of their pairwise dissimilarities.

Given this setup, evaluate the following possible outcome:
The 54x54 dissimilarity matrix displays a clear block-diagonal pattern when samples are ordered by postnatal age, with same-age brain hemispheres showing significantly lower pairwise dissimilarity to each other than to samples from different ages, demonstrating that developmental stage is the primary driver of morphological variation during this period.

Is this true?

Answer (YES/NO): NO